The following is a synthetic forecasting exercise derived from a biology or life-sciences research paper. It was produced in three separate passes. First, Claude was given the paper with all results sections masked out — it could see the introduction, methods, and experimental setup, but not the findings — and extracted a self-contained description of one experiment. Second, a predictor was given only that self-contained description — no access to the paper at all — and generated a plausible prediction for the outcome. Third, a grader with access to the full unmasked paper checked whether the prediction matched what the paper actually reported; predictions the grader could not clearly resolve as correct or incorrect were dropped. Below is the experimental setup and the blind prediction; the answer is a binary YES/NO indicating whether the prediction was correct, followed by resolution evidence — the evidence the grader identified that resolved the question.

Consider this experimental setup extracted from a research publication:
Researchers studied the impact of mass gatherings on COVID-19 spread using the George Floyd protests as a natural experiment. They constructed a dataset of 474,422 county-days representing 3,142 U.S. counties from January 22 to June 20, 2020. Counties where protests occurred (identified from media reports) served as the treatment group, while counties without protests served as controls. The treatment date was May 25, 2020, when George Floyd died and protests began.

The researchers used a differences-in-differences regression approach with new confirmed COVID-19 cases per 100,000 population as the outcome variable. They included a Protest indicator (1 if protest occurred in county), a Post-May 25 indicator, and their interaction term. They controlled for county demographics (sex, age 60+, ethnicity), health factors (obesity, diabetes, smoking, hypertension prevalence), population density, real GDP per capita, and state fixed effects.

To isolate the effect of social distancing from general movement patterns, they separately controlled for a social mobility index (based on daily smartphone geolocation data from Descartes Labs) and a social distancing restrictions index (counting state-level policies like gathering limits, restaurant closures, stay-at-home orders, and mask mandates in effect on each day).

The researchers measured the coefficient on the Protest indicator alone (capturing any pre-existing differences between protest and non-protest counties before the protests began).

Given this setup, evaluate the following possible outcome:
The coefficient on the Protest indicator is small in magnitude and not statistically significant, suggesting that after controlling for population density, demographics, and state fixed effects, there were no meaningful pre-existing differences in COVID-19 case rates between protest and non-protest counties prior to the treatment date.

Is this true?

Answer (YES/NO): YES